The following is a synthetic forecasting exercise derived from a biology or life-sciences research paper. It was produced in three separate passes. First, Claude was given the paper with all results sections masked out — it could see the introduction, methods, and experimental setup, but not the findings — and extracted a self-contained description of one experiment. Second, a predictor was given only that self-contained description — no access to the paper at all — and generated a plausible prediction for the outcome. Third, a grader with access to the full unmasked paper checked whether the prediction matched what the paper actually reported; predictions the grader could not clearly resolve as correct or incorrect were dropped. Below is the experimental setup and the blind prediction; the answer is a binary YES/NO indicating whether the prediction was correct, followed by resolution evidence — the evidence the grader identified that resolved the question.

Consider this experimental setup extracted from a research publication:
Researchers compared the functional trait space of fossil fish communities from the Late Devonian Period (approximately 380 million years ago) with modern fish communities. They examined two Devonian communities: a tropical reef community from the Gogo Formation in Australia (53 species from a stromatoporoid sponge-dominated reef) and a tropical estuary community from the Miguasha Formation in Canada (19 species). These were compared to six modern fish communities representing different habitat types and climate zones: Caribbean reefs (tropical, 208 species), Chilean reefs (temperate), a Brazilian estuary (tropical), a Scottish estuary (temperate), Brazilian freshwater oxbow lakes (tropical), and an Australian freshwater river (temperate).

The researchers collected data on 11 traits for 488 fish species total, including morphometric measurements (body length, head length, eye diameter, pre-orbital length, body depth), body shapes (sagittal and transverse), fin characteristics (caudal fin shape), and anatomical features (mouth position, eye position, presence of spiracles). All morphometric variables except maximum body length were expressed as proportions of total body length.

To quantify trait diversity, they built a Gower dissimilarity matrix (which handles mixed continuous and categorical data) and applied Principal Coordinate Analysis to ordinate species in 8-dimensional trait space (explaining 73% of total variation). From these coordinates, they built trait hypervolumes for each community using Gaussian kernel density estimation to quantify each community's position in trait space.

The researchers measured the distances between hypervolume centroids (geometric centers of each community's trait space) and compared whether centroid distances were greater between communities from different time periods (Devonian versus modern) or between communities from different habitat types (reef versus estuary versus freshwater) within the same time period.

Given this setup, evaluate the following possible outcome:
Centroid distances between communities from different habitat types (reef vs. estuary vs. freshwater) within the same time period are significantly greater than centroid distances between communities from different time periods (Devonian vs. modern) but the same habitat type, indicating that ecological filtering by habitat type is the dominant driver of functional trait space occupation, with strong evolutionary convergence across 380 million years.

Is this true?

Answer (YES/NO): NO